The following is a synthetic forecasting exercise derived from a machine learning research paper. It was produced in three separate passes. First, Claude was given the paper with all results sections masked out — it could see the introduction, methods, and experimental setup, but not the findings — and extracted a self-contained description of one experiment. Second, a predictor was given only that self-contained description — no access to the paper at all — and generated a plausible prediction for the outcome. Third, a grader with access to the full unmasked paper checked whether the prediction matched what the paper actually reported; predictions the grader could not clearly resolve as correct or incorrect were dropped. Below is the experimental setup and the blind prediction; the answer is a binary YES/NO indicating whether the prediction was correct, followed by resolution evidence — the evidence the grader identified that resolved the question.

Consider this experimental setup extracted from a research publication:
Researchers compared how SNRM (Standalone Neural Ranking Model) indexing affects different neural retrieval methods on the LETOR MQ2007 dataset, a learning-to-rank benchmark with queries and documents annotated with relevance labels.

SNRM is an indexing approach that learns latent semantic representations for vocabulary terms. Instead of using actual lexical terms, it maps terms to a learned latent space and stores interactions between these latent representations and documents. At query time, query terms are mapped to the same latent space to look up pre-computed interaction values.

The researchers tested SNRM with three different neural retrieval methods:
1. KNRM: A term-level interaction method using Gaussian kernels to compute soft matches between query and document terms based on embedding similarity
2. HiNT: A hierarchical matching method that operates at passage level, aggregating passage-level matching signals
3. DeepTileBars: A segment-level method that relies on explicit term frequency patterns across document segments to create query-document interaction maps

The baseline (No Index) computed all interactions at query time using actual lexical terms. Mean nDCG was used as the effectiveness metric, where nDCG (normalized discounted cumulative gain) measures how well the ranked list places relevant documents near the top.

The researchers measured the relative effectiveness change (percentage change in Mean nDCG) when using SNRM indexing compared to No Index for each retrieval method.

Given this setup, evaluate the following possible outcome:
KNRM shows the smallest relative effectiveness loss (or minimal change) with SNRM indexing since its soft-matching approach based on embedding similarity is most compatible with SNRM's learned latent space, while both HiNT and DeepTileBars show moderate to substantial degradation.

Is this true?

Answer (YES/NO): YES